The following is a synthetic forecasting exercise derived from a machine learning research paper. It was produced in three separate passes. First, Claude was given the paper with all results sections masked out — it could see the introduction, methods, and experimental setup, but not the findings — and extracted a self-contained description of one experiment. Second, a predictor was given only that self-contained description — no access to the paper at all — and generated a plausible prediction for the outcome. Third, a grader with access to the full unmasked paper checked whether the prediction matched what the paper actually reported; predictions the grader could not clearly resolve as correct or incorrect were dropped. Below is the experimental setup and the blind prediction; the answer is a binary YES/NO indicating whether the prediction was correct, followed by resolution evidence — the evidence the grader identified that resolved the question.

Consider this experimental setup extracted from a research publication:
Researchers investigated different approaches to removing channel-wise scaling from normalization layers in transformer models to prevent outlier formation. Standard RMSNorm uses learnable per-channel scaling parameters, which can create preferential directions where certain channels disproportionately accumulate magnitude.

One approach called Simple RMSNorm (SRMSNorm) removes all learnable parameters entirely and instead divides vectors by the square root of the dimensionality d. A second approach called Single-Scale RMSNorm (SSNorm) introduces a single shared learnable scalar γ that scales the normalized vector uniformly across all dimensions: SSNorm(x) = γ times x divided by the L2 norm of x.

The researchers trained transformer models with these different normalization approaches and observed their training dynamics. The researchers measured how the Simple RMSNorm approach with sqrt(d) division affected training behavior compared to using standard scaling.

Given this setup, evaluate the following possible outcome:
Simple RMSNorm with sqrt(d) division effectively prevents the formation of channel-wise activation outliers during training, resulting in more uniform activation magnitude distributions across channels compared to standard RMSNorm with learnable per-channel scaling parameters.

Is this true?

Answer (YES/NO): YES